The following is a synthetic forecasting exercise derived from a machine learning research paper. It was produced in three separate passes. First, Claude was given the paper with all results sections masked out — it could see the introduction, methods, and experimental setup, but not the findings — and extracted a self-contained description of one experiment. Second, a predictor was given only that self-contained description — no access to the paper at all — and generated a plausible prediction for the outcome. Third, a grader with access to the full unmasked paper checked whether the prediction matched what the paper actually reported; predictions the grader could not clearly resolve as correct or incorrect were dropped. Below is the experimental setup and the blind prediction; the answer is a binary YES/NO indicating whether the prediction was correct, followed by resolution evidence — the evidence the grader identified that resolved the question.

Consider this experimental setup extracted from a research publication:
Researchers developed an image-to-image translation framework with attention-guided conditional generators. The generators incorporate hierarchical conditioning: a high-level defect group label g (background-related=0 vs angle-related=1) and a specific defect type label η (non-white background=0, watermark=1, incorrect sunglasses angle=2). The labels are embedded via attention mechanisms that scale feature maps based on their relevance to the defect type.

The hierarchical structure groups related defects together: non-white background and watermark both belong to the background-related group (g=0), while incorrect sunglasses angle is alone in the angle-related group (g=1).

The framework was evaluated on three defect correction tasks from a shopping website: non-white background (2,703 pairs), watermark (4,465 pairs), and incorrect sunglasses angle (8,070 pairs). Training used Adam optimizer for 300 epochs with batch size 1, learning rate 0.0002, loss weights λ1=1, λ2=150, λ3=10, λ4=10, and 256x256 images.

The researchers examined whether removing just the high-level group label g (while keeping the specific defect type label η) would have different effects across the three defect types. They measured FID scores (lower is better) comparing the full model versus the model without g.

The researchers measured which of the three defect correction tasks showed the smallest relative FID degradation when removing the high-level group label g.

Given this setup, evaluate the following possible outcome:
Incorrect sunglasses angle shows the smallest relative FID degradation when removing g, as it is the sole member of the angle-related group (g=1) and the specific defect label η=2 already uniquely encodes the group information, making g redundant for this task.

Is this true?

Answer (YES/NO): YES